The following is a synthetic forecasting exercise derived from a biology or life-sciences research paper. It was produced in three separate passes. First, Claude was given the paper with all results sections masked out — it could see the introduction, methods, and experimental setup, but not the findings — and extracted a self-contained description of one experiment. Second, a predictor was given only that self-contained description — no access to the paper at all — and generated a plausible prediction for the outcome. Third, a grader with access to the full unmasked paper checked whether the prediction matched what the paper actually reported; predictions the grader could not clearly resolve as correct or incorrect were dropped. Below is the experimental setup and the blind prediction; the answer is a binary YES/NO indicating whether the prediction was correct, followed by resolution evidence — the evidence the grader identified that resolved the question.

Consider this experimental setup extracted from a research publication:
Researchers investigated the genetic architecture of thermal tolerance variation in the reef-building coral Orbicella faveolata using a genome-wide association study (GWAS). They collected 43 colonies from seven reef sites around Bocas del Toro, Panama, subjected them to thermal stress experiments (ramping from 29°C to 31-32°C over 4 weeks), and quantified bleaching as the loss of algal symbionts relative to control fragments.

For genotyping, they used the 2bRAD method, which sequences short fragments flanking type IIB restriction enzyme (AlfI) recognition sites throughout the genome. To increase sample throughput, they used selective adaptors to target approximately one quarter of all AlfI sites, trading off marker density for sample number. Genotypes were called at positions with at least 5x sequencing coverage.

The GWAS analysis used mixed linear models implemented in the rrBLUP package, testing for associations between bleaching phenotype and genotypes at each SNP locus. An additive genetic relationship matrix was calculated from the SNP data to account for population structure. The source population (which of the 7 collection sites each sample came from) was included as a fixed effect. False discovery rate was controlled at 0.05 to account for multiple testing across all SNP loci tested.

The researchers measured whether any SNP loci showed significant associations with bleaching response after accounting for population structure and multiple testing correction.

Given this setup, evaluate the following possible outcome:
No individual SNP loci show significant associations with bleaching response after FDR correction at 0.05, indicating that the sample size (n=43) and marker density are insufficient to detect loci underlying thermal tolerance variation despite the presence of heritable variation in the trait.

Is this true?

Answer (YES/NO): NO